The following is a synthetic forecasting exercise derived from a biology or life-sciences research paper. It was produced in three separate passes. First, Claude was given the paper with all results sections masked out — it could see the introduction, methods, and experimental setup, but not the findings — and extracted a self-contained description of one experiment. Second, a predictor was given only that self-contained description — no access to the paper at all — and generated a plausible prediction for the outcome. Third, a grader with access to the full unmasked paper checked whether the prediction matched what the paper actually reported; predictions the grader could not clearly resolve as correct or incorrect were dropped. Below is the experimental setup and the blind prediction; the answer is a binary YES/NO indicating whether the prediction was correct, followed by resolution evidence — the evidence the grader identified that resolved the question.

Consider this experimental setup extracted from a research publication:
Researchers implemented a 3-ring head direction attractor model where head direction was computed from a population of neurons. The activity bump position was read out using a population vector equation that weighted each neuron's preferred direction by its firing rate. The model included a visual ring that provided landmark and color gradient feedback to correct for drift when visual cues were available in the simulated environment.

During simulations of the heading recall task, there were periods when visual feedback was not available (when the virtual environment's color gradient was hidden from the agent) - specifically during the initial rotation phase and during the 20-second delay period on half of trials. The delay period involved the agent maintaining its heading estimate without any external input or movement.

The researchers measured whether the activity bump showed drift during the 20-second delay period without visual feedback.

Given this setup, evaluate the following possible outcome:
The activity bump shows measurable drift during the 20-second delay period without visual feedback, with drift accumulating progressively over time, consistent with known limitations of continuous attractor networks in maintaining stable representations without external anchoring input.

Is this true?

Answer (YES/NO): YES